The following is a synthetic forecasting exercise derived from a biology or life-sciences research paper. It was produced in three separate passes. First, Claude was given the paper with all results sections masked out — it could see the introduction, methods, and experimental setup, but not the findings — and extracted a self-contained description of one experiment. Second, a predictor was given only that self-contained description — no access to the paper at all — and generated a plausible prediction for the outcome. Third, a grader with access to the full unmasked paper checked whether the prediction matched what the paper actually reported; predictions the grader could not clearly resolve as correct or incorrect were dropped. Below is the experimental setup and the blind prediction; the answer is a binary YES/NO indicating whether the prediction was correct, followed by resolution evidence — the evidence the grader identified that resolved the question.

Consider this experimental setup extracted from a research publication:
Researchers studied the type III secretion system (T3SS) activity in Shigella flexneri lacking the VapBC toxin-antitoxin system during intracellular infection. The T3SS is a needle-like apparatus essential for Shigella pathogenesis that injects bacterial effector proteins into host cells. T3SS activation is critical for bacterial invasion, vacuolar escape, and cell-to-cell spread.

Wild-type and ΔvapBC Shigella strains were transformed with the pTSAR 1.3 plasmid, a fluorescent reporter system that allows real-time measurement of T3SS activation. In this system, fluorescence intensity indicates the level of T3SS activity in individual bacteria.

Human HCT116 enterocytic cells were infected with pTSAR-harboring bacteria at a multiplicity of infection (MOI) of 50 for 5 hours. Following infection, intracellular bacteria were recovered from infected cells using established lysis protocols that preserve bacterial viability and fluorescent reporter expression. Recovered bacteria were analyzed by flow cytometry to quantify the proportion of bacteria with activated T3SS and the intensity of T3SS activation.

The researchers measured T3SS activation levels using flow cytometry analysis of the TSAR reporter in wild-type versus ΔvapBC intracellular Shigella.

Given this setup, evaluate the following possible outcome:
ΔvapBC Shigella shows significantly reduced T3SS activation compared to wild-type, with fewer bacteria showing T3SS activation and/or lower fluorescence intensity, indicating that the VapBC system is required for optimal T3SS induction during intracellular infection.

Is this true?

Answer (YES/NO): YES